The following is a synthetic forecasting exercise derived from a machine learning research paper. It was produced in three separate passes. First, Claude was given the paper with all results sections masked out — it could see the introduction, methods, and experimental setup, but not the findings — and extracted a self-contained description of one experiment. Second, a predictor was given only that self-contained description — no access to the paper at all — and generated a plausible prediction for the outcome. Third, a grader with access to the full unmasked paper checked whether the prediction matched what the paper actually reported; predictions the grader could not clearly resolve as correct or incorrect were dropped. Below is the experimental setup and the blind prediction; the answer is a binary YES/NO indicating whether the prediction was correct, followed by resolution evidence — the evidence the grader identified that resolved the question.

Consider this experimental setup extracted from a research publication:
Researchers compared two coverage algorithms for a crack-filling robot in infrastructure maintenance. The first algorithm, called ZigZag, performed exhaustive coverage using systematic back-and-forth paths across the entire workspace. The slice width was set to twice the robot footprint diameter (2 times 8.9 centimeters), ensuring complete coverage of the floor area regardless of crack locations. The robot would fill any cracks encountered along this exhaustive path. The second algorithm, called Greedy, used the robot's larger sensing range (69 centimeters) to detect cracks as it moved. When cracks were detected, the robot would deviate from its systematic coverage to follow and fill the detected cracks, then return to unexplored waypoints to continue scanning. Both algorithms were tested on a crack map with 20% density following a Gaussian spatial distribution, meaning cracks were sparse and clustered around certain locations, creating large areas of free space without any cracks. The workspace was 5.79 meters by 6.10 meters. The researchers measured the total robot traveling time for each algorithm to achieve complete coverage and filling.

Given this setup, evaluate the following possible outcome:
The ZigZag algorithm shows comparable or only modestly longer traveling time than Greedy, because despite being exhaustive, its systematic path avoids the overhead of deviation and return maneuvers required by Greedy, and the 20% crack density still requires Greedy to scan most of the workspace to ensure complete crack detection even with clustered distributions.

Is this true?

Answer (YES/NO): NO